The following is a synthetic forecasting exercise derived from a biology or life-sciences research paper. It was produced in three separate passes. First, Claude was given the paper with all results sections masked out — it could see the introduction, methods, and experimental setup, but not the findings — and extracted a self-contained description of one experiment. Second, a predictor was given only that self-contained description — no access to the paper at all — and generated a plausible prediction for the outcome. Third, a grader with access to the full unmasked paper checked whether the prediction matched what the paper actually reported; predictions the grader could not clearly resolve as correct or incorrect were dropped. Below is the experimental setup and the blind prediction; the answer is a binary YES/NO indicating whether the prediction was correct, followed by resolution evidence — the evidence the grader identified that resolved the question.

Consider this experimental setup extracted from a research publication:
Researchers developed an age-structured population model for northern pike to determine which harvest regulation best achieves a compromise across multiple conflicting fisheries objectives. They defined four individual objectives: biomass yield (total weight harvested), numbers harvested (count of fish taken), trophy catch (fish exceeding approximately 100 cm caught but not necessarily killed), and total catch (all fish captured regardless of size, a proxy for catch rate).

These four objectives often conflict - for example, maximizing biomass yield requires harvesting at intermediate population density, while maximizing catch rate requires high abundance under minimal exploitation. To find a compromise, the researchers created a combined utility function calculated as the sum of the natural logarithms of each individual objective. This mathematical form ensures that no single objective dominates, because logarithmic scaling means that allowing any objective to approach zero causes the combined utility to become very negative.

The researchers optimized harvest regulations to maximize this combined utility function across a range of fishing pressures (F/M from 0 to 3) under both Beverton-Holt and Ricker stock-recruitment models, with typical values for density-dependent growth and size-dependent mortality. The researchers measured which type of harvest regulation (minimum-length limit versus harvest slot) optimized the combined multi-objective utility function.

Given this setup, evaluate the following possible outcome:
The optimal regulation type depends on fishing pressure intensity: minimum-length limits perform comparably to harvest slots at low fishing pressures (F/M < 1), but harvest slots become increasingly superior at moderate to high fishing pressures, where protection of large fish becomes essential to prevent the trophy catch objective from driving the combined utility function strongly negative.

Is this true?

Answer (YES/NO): NO